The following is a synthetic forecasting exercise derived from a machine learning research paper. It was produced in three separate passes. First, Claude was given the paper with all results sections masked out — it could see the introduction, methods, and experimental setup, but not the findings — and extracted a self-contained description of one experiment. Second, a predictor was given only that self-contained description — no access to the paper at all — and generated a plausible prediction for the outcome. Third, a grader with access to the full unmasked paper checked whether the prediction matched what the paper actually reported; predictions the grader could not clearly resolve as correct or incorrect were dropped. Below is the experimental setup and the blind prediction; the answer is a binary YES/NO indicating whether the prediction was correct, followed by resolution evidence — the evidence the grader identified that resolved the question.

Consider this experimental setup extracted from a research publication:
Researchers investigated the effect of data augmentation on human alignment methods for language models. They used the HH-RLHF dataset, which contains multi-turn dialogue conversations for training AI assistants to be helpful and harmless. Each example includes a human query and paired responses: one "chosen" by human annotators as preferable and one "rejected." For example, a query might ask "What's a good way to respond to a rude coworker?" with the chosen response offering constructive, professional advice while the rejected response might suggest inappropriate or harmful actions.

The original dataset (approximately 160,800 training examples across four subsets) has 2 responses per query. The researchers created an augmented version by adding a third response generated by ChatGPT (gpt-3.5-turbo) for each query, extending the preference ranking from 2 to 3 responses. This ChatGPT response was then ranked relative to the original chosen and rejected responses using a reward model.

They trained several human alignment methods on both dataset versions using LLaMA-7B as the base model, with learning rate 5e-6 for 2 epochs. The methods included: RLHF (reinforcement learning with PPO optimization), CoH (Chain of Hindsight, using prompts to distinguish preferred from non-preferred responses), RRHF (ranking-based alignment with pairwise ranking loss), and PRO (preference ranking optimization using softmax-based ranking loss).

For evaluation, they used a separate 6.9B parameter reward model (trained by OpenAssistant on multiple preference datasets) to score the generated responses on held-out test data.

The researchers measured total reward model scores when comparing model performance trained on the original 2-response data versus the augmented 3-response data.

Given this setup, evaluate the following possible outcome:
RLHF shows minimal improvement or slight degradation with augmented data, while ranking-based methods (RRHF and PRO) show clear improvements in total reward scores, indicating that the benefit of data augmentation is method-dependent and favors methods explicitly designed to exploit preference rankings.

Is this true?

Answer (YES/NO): NO